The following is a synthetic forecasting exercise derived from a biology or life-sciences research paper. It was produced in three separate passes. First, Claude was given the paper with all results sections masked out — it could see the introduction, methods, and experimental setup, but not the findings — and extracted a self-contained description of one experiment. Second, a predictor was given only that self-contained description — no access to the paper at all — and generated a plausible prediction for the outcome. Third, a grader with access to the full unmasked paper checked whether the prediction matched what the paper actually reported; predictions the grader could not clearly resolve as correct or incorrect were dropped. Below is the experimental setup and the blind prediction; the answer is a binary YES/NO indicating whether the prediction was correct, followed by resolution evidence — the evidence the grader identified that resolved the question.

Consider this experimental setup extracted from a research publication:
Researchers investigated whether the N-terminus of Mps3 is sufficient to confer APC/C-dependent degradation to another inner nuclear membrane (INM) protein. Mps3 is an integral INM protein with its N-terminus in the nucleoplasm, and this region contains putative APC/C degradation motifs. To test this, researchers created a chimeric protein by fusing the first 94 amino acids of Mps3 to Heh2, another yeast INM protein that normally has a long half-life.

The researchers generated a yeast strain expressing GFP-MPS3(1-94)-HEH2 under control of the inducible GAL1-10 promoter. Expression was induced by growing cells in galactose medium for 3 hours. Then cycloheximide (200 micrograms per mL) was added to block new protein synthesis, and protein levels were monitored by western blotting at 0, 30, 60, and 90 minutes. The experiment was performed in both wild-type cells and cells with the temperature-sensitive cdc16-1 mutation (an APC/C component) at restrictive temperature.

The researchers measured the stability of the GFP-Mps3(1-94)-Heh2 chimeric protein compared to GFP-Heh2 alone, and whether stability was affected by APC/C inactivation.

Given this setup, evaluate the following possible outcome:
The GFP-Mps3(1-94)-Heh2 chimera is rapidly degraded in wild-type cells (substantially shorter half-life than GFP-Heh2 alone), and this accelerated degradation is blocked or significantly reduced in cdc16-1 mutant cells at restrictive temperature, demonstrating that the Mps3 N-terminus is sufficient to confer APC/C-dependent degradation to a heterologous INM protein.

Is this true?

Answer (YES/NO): YES